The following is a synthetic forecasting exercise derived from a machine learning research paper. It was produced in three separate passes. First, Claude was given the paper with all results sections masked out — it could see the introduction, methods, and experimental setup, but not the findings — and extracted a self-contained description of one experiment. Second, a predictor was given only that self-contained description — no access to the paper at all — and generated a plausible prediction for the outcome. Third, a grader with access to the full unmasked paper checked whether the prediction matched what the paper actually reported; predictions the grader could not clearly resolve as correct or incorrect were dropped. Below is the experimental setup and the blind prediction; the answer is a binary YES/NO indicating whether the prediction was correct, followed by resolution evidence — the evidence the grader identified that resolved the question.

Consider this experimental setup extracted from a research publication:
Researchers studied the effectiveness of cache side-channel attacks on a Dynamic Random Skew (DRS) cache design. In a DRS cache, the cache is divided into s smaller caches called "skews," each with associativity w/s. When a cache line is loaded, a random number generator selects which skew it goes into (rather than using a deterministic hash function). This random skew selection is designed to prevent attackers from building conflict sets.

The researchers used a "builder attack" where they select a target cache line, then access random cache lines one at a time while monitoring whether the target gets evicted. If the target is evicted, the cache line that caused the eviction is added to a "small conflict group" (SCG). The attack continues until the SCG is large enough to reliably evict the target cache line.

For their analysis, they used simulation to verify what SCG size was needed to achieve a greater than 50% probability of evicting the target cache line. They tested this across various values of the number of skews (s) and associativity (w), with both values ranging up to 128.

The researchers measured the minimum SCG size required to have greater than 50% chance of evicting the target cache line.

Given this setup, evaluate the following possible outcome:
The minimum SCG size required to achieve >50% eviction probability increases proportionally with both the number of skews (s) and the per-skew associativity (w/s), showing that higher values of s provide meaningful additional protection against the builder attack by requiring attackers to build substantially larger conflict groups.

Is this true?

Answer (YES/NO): NO